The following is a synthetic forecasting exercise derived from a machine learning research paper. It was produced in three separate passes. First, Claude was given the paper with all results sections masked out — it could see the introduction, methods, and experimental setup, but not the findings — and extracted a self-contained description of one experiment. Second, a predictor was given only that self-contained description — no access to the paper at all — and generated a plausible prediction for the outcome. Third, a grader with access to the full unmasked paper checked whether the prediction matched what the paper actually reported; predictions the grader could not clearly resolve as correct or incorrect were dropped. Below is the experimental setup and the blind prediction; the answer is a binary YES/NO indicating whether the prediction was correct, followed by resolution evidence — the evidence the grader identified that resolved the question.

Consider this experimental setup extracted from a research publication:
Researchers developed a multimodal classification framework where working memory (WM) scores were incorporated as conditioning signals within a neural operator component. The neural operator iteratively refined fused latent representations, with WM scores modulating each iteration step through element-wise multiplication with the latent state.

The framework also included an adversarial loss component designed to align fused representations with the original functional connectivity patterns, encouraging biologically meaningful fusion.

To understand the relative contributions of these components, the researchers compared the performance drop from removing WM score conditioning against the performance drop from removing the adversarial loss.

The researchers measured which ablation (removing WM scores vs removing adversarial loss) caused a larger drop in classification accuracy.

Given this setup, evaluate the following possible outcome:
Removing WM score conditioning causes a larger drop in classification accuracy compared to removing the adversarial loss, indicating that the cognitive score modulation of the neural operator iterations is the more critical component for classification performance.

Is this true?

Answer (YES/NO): YES